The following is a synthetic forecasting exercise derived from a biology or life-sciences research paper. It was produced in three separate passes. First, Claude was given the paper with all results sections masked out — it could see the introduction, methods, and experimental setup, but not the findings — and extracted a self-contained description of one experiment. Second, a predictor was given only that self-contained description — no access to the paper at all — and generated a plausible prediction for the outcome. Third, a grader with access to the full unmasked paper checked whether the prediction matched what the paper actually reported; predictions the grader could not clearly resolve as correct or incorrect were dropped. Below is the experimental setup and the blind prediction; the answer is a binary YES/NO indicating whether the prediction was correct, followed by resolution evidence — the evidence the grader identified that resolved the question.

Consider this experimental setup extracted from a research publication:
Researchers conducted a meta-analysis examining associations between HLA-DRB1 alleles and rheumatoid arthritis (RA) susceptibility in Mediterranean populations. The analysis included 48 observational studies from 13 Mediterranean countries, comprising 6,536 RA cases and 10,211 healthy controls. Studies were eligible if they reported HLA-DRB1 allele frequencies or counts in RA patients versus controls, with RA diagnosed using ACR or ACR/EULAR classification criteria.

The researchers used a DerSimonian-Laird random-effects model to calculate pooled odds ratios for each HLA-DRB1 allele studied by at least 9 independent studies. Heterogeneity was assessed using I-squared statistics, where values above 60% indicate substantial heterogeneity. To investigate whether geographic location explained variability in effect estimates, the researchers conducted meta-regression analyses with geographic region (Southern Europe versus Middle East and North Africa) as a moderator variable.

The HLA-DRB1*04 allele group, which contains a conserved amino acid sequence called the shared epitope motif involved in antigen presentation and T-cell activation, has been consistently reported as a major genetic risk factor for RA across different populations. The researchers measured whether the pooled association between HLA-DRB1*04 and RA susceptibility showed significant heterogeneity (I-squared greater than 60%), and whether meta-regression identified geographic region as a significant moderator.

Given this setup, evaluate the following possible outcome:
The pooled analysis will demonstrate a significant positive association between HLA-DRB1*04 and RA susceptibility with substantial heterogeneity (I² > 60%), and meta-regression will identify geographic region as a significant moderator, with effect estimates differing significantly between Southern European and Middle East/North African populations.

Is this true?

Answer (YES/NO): NO